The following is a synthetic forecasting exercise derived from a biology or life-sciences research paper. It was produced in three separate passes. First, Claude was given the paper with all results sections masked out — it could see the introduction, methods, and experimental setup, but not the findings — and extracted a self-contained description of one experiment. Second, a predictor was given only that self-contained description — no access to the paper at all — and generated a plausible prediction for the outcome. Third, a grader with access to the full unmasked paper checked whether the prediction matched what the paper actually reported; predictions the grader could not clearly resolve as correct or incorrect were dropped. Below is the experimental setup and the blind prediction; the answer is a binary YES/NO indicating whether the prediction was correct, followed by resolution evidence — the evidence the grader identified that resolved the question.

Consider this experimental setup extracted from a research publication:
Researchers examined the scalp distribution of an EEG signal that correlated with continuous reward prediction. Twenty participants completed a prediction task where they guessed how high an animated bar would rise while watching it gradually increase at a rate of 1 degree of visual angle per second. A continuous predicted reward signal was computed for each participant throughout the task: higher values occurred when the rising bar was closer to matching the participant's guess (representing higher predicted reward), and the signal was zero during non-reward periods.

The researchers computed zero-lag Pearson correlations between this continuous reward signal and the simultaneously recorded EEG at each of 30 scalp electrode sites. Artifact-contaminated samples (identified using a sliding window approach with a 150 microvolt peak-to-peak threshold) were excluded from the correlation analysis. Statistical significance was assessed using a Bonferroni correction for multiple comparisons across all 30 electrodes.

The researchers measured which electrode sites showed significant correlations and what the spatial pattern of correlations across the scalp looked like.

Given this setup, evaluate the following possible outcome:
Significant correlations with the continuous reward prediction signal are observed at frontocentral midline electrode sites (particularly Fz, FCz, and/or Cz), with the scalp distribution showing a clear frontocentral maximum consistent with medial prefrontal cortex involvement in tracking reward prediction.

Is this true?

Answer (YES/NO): NO